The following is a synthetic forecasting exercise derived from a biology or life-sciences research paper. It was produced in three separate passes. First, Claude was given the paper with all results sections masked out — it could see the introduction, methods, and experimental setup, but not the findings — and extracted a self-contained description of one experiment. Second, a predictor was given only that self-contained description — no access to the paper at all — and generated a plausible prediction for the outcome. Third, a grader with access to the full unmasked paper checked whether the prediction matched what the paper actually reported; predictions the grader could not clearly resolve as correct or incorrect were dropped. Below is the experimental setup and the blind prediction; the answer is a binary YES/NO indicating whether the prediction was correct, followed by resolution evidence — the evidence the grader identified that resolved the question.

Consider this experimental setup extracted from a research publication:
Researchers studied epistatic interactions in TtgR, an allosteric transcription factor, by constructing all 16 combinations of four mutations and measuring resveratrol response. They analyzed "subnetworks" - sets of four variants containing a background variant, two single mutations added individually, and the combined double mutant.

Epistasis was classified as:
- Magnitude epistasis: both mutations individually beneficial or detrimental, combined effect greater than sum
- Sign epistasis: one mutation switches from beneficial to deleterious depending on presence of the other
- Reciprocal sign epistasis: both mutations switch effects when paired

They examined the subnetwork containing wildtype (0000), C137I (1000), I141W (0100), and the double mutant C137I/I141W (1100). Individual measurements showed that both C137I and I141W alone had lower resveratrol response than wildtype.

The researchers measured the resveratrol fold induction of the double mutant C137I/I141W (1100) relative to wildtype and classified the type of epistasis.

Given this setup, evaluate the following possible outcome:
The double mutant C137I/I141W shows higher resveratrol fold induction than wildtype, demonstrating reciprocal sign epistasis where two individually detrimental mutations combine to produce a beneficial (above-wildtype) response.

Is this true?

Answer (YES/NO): YES